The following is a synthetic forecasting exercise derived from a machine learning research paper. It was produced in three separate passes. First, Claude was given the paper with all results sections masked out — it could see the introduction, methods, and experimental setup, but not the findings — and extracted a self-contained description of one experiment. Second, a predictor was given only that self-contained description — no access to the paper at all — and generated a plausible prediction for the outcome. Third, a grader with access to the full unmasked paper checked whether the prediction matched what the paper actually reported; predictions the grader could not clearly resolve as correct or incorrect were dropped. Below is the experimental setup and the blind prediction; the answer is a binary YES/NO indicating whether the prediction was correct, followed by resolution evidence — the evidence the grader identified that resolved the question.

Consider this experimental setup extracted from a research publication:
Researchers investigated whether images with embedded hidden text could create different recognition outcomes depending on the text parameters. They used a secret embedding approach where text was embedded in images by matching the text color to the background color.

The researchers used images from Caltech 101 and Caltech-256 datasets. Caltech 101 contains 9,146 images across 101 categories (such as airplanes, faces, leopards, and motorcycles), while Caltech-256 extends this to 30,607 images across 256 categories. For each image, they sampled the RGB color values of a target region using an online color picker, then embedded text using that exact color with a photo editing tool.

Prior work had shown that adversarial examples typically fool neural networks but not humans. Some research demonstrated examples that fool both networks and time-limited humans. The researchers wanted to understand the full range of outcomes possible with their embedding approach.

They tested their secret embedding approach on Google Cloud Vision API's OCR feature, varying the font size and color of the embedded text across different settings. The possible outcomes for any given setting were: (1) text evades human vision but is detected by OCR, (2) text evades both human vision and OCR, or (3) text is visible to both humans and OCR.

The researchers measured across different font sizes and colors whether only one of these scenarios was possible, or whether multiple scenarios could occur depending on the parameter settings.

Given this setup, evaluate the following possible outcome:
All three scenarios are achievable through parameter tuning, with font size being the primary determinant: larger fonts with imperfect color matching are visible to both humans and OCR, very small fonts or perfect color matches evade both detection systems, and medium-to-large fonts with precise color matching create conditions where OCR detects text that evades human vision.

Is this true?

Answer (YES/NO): NO